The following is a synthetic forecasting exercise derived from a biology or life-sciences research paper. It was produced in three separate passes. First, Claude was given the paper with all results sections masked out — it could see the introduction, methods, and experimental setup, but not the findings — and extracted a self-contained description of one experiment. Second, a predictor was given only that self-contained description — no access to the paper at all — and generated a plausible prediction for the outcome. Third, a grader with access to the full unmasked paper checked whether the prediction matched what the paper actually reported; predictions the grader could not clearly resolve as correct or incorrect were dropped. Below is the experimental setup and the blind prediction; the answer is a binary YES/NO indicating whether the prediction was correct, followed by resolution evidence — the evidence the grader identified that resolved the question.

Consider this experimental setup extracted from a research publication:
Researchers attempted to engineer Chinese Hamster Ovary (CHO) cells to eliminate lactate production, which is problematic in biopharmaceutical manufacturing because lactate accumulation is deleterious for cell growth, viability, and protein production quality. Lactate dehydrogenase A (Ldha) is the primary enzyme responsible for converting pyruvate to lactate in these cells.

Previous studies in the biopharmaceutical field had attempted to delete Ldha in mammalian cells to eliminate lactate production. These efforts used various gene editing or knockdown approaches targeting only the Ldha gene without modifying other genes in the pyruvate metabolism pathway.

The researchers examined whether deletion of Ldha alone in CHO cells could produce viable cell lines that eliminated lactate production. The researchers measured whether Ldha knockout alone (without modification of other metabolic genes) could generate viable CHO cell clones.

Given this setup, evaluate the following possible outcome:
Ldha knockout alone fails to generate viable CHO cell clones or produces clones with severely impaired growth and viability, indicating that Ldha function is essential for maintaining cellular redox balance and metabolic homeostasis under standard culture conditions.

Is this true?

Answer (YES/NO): YES